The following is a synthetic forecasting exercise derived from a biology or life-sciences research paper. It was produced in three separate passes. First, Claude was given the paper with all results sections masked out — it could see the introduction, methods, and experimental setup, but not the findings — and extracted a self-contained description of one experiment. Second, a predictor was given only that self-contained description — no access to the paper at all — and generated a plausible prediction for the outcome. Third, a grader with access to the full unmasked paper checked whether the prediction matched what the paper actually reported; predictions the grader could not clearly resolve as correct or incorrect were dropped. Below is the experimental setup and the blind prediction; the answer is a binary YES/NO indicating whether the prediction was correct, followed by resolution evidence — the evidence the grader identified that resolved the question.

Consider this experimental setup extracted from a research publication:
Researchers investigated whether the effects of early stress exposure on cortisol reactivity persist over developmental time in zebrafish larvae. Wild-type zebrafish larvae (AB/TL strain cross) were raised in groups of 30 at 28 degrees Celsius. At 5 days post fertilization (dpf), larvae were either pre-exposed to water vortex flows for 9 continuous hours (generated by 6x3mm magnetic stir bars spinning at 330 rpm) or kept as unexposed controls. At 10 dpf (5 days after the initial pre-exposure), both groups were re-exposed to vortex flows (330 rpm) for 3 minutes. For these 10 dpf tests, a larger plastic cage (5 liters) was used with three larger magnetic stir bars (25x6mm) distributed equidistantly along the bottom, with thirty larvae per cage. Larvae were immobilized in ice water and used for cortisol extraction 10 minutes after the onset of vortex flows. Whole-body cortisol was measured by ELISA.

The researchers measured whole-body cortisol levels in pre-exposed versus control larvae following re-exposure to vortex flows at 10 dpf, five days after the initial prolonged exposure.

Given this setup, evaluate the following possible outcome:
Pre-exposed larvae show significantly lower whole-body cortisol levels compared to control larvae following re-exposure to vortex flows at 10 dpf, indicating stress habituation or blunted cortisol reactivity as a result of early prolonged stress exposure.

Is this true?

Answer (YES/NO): YES